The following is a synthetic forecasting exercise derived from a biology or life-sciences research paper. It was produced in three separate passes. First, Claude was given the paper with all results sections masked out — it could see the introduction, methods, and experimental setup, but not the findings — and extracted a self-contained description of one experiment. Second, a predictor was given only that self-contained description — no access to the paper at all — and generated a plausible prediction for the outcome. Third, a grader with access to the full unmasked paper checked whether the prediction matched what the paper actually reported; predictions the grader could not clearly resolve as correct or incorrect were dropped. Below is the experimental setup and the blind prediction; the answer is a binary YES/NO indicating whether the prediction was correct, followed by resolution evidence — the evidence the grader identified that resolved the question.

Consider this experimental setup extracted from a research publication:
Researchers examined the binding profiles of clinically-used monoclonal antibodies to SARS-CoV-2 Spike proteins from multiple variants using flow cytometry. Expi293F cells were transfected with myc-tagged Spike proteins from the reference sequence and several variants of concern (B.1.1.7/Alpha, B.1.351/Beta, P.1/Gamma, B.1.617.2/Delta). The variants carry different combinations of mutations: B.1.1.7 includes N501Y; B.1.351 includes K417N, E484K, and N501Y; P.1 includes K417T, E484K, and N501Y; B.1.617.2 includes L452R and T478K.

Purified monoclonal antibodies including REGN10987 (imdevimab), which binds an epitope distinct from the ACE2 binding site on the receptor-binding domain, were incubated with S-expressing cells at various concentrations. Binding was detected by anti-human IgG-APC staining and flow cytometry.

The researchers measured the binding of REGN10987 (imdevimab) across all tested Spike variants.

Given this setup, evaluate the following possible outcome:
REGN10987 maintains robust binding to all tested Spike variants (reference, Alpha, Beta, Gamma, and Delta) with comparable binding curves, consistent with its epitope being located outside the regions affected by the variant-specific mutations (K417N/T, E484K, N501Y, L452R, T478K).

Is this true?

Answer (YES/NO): YES